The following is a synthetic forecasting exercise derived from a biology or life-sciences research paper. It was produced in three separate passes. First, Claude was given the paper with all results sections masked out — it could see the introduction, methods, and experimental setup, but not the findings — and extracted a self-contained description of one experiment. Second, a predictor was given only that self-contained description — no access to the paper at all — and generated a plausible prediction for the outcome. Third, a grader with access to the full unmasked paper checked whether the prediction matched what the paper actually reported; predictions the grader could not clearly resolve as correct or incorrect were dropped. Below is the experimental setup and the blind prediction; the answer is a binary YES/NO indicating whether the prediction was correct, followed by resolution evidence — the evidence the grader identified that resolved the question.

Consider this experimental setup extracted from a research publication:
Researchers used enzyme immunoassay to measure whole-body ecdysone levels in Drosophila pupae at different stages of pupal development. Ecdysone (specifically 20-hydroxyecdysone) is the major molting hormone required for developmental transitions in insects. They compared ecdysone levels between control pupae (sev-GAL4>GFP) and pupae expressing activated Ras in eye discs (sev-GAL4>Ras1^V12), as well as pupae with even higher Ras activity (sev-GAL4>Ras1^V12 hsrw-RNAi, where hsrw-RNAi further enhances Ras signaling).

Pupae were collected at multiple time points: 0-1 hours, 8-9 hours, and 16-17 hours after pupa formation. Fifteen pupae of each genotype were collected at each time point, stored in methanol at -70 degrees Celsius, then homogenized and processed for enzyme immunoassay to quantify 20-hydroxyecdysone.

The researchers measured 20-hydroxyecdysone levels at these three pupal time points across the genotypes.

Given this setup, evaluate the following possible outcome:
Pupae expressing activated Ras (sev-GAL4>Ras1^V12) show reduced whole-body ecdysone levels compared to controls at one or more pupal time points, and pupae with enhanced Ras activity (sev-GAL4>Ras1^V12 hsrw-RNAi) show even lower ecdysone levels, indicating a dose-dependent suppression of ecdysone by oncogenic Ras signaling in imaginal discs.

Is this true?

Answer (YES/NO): NO